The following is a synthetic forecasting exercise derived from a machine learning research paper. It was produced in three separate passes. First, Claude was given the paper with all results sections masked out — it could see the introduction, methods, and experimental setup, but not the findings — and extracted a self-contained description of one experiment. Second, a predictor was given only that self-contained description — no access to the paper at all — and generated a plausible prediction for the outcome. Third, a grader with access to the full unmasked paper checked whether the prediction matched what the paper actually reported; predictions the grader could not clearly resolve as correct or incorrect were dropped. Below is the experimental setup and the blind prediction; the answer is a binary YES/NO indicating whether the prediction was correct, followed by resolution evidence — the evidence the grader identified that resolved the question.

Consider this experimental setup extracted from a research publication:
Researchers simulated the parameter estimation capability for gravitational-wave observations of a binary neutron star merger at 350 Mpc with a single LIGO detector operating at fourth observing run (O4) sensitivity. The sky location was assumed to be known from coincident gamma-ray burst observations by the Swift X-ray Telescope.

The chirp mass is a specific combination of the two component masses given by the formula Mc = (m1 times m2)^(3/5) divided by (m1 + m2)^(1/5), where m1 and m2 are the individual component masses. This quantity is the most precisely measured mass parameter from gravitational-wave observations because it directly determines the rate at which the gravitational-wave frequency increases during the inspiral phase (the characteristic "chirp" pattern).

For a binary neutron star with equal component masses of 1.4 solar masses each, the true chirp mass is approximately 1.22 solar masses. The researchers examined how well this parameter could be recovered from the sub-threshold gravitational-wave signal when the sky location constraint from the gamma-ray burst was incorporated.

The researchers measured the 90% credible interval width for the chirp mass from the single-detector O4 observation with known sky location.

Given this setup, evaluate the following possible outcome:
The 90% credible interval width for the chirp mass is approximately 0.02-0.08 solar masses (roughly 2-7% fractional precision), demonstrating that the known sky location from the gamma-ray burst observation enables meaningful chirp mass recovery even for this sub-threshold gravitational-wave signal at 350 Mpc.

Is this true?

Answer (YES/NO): NO